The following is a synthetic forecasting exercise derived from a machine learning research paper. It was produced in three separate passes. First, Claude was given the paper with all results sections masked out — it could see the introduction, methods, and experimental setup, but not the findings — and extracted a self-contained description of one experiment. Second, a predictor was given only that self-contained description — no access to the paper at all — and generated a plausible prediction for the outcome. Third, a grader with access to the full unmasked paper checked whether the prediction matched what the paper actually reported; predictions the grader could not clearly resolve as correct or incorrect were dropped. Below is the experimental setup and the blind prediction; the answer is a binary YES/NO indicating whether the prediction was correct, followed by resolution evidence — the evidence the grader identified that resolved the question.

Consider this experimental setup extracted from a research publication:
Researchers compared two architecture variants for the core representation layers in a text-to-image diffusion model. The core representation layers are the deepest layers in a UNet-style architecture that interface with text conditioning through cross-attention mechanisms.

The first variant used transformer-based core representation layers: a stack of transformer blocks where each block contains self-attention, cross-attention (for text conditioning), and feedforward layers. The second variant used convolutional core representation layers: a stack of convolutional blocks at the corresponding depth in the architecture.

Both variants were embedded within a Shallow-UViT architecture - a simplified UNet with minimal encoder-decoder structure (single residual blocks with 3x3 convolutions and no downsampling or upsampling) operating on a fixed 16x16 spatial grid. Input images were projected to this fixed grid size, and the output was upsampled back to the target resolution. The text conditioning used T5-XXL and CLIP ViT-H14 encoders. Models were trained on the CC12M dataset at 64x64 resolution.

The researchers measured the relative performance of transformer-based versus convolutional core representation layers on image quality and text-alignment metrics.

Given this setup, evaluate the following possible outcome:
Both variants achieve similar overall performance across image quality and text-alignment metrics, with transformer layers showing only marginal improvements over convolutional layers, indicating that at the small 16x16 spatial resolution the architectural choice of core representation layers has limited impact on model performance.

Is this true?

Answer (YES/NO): NO